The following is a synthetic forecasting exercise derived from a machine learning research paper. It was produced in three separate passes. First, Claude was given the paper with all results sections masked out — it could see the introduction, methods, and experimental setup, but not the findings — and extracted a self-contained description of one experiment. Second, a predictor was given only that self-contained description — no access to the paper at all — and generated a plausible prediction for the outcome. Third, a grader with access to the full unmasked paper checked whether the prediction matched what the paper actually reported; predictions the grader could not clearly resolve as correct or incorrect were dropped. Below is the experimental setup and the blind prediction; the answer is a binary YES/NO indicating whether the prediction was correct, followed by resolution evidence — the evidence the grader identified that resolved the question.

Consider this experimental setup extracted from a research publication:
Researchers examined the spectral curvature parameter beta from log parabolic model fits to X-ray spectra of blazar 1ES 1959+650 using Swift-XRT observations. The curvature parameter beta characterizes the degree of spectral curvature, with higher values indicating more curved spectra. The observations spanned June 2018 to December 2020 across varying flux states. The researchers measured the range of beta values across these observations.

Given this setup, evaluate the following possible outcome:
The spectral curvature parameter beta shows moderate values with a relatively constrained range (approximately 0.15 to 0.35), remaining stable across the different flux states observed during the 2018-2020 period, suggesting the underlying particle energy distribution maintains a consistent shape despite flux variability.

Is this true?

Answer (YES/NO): NO